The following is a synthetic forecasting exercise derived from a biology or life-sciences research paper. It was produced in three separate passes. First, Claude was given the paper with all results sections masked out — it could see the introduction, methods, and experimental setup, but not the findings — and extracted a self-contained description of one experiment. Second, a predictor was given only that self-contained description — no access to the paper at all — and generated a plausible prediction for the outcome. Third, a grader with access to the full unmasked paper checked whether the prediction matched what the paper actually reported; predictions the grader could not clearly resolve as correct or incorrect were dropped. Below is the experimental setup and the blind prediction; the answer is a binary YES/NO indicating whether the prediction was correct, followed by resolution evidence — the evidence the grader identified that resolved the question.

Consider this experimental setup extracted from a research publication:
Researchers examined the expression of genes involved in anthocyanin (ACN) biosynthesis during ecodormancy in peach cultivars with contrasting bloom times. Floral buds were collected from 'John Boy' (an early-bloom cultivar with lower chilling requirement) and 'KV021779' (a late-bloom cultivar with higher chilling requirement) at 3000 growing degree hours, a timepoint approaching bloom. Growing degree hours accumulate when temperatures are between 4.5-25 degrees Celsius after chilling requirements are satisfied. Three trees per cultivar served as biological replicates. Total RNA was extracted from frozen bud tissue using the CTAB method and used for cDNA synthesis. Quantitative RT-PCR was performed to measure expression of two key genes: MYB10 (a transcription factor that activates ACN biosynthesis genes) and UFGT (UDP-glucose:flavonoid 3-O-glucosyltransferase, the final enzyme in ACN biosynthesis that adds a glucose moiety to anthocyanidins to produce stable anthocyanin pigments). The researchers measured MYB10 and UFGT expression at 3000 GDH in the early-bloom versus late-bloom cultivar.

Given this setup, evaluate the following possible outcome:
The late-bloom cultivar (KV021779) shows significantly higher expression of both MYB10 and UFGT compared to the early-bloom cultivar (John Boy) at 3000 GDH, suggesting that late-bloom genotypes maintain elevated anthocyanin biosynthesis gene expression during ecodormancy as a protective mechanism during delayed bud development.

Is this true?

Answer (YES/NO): NO